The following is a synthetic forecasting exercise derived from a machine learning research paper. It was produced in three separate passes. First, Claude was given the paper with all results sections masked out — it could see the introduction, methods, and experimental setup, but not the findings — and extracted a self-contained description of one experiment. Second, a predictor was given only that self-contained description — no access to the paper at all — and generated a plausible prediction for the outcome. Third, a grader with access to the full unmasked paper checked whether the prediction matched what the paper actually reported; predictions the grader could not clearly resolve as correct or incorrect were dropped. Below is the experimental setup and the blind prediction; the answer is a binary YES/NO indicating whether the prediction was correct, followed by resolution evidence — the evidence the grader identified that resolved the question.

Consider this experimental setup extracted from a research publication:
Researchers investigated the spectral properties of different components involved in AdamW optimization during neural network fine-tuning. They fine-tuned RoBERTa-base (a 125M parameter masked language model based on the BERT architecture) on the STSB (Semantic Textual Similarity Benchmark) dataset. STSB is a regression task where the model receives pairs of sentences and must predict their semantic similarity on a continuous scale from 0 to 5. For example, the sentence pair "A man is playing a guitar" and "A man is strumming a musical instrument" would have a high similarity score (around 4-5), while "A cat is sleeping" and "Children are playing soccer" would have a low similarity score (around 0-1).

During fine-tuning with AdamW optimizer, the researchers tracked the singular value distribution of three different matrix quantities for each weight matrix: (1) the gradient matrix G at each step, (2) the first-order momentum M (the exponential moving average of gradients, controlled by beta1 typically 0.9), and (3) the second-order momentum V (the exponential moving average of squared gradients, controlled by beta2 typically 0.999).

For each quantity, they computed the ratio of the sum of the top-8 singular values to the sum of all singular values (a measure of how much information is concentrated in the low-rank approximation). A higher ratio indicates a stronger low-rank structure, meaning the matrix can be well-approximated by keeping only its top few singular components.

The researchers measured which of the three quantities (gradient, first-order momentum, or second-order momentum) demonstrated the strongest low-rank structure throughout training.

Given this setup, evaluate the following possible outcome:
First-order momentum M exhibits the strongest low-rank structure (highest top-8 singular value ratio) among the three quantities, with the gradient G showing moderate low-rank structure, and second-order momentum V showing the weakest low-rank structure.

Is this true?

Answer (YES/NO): NO